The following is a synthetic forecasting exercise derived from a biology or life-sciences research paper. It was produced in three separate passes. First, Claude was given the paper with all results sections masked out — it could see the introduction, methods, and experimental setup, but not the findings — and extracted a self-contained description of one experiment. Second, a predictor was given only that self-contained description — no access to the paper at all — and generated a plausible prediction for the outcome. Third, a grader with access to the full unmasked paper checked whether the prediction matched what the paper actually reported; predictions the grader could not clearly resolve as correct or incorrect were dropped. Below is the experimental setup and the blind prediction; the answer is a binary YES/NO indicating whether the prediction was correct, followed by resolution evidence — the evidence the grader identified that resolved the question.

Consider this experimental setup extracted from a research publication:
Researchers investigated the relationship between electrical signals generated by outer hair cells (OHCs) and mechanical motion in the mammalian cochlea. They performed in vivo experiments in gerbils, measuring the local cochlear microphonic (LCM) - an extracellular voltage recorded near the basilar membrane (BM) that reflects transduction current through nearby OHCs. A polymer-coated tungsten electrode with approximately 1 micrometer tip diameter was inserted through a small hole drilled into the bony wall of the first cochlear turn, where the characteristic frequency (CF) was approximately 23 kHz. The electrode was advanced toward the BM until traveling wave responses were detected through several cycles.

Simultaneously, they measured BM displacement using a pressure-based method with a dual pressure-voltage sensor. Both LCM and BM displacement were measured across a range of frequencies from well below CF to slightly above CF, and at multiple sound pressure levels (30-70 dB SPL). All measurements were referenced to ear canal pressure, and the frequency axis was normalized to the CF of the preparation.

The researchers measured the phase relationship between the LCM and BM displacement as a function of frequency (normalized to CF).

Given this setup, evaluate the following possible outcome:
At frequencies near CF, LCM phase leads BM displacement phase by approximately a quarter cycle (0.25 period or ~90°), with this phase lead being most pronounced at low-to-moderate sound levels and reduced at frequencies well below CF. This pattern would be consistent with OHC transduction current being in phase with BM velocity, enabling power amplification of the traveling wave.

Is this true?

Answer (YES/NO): NO